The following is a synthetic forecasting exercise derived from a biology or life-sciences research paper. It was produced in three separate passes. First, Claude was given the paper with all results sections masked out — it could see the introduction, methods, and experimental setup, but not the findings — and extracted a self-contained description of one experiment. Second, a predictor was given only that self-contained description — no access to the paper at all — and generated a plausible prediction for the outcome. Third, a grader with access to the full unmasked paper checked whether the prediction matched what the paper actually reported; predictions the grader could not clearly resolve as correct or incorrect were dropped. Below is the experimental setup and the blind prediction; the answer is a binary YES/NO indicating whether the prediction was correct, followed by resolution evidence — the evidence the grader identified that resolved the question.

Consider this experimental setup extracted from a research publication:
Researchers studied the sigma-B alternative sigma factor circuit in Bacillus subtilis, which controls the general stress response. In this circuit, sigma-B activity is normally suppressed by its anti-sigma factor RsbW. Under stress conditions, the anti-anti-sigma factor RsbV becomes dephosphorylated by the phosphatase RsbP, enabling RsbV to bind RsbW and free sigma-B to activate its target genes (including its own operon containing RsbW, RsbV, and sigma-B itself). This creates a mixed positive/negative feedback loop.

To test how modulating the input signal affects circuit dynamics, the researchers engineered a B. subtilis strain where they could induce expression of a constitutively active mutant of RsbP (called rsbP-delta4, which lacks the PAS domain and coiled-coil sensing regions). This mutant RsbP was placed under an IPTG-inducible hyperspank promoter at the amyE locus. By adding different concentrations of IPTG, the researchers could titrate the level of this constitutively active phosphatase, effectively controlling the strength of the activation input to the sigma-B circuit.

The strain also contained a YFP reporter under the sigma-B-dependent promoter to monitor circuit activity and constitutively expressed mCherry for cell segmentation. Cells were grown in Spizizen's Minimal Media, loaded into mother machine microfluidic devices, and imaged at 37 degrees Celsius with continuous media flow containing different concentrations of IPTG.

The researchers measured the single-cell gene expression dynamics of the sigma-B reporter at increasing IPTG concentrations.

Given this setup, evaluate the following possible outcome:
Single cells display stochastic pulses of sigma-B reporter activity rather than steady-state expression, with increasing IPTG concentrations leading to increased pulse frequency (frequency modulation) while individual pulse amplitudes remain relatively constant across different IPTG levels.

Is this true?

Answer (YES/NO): NO